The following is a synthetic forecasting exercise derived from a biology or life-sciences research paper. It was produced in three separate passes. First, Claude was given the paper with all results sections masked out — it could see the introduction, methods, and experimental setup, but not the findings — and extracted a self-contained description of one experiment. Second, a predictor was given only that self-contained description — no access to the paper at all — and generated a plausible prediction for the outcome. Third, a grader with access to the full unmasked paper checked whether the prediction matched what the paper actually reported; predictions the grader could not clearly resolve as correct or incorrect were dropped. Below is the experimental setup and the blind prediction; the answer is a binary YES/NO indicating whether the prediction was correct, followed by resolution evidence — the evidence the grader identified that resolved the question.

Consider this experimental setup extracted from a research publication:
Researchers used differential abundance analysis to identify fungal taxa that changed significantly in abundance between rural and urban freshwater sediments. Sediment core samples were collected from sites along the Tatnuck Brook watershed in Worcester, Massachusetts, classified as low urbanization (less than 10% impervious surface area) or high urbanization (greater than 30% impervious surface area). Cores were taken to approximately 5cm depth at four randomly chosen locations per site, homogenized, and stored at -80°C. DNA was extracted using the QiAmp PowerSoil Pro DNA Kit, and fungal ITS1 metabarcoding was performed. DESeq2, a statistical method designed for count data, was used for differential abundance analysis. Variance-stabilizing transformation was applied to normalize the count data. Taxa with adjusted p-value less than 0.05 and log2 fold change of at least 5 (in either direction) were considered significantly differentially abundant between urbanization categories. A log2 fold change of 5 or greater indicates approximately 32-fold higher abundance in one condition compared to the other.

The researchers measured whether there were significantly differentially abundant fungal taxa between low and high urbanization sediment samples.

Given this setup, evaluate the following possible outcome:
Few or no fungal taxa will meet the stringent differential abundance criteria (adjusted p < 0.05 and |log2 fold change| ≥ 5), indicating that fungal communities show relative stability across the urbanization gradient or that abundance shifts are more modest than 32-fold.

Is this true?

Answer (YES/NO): NO